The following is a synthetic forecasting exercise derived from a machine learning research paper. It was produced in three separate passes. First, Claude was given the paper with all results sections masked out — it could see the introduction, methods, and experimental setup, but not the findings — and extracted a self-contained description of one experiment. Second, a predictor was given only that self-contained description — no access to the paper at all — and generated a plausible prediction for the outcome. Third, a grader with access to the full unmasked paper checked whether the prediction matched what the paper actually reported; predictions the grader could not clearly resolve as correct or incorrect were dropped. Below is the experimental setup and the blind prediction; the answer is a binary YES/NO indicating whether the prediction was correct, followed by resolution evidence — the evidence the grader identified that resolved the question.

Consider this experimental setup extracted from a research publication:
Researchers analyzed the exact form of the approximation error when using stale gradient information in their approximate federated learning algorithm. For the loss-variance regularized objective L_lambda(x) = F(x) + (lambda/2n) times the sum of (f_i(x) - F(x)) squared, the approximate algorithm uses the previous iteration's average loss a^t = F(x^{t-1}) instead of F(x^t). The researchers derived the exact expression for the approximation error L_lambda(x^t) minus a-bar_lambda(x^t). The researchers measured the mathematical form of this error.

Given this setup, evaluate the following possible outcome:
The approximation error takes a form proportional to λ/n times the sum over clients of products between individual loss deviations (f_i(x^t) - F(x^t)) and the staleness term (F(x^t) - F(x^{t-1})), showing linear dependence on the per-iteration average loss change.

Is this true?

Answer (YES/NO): NO